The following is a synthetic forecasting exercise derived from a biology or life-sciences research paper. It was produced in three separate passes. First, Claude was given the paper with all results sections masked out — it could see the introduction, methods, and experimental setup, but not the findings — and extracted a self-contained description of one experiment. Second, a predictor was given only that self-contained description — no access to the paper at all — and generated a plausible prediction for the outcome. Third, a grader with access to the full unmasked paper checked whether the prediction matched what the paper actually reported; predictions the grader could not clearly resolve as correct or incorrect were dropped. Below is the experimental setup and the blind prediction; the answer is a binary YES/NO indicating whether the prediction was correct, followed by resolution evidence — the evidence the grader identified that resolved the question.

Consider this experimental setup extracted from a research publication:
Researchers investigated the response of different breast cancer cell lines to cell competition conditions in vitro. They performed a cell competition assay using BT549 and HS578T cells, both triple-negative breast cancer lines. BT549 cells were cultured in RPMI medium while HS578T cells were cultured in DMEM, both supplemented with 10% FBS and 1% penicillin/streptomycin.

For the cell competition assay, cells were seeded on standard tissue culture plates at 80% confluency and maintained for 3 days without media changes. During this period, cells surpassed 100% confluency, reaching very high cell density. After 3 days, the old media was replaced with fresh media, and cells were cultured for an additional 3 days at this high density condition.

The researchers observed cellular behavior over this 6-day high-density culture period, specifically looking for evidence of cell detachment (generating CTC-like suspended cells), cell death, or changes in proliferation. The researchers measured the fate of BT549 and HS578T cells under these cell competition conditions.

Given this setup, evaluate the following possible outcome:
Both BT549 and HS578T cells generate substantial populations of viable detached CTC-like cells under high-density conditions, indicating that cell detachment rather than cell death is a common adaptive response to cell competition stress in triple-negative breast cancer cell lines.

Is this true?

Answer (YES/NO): NO